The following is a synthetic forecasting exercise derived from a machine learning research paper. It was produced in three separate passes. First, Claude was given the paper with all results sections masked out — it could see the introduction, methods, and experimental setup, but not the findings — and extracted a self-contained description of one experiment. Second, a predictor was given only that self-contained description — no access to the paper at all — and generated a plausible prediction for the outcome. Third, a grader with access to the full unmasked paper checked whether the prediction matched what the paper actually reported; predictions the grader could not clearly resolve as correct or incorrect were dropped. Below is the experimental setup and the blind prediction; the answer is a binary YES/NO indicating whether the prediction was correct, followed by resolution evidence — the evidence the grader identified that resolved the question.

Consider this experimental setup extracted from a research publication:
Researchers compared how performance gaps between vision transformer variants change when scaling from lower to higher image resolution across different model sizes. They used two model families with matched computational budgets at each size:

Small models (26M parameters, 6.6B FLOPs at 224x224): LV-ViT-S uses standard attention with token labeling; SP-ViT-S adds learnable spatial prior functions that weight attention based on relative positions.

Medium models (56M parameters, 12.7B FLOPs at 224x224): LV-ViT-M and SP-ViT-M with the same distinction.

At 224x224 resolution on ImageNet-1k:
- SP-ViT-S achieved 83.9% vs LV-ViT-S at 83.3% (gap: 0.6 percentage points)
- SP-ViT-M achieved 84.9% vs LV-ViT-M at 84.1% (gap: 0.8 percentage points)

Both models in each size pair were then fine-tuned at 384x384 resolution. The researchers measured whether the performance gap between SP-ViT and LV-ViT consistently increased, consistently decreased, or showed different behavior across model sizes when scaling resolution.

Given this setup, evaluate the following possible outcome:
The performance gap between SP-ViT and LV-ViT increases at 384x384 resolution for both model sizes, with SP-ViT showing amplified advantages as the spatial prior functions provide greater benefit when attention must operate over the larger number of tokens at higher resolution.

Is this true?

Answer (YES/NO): NO